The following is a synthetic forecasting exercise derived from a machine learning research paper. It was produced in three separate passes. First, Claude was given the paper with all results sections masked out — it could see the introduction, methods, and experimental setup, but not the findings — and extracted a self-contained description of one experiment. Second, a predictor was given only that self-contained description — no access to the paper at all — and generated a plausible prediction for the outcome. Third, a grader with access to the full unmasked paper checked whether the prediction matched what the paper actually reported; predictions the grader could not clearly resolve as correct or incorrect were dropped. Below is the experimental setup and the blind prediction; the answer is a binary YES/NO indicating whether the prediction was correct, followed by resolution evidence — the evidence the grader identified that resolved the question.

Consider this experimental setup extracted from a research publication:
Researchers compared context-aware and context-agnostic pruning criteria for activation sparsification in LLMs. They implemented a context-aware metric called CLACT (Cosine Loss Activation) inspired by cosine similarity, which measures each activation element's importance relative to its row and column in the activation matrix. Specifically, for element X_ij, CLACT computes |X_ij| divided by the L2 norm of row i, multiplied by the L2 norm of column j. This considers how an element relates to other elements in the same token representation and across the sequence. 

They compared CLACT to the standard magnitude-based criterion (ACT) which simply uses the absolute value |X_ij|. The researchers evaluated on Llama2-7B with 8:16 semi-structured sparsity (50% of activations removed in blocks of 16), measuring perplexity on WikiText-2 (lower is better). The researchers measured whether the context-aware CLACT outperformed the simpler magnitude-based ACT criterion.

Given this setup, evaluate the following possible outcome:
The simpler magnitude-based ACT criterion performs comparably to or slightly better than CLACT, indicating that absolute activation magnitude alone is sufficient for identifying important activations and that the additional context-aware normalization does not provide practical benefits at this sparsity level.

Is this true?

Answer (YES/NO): NO